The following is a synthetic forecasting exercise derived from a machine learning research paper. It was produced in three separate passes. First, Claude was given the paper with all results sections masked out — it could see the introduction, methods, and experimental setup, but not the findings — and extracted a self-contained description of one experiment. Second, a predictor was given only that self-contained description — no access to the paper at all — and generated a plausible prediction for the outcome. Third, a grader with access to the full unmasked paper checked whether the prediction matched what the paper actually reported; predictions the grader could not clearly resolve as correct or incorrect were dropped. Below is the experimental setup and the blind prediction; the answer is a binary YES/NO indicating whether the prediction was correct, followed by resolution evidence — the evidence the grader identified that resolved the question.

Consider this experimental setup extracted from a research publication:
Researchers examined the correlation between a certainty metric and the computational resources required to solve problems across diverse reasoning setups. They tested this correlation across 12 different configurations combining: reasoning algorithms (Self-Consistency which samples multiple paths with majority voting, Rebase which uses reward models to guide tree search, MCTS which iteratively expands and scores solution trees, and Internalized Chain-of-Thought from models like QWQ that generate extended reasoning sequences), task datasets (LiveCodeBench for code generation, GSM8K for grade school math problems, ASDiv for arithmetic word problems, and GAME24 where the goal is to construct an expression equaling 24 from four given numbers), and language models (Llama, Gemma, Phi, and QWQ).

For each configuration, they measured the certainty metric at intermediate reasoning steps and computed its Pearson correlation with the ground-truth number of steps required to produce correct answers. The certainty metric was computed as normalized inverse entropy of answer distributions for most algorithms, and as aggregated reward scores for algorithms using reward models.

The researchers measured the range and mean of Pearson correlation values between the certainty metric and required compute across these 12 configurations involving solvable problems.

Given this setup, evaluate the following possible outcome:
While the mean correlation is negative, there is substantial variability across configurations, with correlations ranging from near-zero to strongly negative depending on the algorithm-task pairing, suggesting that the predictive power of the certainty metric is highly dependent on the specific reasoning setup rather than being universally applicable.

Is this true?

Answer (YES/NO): NO